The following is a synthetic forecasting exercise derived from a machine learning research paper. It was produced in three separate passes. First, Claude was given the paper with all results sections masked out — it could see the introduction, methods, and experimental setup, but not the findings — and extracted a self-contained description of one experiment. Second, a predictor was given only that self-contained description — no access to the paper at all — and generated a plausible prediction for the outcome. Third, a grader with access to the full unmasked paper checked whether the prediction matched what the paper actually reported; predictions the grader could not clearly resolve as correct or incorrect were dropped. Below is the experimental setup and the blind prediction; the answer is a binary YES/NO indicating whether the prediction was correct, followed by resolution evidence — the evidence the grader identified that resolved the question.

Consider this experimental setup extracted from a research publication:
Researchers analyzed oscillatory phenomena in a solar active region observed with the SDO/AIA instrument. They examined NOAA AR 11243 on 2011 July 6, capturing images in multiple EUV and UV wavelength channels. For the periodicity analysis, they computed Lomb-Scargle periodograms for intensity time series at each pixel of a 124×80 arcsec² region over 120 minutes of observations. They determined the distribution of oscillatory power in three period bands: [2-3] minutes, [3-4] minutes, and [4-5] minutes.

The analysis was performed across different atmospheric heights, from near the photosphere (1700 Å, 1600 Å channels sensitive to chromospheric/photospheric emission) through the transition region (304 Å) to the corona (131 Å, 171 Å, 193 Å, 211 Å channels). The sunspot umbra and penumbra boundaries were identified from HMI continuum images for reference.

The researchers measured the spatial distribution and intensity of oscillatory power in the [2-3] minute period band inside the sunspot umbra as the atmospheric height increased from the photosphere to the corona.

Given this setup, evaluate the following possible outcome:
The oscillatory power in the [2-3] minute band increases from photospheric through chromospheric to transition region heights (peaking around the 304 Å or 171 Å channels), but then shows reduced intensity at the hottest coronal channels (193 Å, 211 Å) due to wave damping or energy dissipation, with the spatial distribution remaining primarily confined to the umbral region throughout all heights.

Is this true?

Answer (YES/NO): NO